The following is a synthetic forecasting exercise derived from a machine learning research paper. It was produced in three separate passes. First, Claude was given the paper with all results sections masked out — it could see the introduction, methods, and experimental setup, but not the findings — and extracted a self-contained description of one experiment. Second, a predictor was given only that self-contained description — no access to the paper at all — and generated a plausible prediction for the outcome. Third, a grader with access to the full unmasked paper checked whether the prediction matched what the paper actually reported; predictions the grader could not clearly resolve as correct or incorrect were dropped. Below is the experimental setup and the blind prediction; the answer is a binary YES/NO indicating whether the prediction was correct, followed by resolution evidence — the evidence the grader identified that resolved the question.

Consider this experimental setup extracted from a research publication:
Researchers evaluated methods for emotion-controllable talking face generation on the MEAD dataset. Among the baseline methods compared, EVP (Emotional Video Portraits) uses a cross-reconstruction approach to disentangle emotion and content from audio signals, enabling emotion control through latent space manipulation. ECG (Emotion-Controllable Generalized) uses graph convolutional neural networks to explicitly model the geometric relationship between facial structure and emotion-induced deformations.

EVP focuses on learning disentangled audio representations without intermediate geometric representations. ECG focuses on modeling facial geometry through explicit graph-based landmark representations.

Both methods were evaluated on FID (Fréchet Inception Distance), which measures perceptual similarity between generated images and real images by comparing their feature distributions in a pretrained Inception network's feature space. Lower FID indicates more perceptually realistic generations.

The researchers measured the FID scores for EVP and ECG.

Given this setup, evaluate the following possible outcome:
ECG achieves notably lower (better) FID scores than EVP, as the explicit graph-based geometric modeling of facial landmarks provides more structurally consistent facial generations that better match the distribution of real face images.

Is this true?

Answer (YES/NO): NO